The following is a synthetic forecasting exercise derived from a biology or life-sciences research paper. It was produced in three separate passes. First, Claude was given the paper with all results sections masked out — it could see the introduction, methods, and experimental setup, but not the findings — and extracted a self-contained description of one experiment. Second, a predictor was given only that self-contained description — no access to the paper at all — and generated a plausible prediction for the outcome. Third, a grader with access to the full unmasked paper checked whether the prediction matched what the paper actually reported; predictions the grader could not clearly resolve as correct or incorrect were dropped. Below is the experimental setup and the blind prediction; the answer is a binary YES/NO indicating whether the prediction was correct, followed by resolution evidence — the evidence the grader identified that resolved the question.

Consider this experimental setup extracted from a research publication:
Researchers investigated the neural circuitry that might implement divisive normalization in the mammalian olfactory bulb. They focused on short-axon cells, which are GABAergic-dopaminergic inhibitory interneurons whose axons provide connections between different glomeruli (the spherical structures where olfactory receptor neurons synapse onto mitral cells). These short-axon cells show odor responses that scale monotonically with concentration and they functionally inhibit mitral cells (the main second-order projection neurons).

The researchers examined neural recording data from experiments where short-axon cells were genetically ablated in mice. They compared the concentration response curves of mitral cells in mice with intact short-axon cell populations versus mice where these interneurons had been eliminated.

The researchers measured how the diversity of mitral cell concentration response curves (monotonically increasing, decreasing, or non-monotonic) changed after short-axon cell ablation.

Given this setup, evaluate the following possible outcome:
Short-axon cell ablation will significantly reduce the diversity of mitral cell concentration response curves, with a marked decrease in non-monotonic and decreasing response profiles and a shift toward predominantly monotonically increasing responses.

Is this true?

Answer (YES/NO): YES